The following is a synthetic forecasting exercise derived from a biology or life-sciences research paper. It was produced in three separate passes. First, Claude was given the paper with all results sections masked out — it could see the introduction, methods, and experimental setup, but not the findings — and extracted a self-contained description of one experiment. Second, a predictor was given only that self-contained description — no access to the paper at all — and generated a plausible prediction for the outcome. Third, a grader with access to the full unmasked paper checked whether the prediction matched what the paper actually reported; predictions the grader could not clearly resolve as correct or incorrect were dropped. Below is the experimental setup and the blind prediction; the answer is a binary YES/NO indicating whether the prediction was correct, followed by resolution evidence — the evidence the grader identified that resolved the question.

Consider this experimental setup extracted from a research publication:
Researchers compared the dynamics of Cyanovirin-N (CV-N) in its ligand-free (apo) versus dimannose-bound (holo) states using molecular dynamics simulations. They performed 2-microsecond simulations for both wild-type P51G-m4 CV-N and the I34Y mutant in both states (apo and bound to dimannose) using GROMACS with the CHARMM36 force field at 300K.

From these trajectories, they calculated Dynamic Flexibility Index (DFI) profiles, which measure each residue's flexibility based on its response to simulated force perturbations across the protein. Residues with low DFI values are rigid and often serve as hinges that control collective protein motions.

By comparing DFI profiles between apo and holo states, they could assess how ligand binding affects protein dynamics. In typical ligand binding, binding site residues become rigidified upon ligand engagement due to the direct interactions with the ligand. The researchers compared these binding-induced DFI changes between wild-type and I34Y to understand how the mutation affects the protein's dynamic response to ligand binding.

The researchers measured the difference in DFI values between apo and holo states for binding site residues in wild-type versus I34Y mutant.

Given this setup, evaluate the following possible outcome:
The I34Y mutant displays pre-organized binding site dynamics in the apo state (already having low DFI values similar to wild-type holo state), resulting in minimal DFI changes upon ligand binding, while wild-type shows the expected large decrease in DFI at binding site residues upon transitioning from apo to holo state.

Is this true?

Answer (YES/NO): NO